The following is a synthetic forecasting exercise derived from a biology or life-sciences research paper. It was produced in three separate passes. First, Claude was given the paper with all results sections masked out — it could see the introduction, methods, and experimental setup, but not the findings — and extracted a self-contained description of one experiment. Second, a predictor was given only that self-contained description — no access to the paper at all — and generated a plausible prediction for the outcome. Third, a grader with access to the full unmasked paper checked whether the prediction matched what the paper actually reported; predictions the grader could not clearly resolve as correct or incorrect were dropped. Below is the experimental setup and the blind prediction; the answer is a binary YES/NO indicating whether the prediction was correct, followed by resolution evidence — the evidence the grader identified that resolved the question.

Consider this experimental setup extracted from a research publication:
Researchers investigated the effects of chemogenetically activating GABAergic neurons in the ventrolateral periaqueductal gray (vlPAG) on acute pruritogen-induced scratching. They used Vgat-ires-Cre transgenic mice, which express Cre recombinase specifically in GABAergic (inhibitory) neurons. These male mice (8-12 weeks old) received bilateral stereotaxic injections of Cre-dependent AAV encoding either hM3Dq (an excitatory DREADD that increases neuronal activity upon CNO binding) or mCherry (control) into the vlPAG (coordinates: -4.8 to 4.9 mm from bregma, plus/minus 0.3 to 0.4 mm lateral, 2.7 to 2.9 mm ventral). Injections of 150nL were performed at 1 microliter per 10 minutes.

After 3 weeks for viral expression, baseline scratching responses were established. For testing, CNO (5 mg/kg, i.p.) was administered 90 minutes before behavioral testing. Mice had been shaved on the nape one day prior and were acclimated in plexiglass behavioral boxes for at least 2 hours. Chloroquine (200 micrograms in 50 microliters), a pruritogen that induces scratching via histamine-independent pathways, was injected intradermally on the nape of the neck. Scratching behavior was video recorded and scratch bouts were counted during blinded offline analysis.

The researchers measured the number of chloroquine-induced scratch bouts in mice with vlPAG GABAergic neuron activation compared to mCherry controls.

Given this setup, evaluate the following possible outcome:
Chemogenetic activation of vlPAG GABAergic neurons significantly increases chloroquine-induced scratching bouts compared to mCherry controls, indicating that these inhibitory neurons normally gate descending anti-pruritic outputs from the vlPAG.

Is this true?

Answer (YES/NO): NO